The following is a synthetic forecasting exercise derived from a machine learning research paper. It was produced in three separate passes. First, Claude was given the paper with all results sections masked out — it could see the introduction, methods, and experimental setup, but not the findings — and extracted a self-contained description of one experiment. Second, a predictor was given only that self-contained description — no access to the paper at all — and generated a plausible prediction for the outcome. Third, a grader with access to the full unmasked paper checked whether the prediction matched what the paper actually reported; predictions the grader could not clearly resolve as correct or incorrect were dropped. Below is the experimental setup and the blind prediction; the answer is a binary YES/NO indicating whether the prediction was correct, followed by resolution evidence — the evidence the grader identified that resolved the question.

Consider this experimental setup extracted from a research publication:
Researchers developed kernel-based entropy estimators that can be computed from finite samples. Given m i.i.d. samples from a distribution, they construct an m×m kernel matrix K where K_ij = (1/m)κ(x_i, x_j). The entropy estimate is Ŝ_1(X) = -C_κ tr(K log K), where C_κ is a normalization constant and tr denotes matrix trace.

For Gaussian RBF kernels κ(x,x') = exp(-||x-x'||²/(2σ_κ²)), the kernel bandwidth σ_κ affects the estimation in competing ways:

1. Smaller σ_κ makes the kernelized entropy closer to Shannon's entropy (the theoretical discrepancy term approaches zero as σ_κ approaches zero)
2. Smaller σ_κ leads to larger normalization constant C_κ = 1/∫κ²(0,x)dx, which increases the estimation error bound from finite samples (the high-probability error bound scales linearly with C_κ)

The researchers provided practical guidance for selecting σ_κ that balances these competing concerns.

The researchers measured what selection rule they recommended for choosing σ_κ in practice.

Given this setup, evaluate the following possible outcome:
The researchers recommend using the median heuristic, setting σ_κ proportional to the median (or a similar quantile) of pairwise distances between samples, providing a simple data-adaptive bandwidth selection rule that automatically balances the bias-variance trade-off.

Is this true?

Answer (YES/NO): NO